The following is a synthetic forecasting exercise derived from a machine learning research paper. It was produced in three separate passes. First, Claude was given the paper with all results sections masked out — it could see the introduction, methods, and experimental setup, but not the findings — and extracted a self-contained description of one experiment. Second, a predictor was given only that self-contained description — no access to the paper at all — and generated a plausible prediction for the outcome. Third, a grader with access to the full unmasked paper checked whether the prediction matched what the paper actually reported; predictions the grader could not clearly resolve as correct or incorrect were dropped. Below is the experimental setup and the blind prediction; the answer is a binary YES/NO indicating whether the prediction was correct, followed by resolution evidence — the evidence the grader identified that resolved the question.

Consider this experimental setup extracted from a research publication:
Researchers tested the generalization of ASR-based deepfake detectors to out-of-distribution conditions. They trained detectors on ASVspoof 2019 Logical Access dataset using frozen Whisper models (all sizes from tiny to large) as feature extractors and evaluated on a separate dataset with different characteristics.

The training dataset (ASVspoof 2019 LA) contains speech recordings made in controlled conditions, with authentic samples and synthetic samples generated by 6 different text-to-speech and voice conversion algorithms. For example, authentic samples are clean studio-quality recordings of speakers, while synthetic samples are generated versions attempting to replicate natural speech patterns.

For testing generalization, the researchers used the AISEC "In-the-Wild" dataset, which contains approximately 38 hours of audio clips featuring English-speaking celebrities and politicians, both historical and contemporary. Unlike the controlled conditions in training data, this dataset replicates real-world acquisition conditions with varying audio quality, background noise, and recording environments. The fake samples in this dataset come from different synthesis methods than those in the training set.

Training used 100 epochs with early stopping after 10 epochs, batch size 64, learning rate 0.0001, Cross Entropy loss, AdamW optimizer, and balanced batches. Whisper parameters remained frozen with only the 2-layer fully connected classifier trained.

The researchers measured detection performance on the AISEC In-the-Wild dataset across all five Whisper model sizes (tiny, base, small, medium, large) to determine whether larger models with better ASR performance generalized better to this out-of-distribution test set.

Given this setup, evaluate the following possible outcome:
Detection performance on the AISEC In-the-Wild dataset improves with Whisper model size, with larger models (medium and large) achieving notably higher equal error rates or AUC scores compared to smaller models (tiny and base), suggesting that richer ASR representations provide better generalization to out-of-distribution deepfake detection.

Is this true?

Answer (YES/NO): NO